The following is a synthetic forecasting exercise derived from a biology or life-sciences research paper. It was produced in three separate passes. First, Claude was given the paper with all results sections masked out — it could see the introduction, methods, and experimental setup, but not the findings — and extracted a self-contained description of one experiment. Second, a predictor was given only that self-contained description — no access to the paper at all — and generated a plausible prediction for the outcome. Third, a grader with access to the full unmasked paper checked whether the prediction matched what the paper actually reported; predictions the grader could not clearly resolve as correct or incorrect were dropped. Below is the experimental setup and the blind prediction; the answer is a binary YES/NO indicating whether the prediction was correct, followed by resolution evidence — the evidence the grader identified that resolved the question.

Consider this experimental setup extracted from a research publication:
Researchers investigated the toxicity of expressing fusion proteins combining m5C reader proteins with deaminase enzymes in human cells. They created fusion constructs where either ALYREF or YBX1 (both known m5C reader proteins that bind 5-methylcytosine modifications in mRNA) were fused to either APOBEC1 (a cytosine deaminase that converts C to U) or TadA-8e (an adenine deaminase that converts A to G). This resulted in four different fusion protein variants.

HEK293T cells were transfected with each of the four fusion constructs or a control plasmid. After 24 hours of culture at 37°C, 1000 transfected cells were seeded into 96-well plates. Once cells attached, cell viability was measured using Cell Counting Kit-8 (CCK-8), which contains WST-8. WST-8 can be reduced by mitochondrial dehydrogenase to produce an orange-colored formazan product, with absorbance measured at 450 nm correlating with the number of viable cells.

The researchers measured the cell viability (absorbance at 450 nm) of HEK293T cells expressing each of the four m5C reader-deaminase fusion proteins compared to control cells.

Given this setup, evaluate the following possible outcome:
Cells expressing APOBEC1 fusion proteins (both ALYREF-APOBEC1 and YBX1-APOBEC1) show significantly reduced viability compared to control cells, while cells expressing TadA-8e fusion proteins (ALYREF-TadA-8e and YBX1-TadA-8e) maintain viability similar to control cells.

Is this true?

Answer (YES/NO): NO